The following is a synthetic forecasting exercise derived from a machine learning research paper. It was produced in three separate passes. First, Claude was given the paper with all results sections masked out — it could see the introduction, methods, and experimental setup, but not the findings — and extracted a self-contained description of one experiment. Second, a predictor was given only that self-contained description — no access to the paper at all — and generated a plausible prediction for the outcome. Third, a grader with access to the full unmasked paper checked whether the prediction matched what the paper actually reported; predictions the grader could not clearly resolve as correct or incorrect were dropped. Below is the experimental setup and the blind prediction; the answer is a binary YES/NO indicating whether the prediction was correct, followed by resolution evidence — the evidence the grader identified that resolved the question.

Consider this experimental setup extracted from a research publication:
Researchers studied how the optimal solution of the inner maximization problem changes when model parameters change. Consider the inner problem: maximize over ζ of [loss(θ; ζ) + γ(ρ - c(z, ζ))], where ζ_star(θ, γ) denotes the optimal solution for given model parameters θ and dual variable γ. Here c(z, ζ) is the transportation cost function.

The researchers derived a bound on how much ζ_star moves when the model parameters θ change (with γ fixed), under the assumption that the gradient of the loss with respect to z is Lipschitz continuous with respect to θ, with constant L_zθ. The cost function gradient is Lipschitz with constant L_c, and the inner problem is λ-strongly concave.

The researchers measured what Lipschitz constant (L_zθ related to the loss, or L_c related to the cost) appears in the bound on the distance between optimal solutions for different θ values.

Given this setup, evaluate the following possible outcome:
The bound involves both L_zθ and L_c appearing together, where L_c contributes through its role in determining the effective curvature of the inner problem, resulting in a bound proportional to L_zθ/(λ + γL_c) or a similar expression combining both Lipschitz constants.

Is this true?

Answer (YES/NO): NO